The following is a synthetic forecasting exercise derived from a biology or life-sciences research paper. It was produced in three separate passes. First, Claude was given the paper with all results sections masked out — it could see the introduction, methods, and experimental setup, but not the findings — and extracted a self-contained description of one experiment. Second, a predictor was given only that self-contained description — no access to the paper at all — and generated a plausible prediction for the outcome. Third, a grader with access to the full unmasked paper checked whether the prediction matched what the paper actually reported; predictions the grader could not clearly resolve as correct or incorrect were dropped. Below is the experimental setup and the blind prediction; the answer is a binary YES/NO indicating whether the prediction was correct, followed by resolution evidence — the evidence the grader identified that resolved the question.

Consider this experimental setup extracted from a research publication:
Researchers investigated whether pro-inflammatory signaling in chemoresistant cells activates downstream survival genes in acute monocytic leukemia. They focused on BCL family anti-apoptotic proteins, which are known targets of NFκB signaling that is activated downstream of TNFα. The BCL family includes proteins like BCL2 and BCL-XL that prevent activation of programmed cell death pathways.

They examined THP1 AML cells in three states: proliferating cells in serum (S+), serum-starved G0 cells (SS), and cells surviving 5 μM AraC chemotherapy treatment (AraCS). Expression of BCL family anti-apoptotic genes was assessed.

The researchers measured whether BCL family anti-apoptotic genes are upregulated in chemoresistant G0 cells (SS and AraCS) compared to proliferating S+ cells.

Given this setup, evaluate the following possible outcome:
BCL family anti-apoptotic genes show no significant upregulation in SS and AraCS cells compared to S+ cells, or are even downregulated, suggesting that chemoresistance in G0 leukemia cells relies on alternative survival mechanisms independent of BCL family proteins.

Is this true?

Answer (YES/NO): NO